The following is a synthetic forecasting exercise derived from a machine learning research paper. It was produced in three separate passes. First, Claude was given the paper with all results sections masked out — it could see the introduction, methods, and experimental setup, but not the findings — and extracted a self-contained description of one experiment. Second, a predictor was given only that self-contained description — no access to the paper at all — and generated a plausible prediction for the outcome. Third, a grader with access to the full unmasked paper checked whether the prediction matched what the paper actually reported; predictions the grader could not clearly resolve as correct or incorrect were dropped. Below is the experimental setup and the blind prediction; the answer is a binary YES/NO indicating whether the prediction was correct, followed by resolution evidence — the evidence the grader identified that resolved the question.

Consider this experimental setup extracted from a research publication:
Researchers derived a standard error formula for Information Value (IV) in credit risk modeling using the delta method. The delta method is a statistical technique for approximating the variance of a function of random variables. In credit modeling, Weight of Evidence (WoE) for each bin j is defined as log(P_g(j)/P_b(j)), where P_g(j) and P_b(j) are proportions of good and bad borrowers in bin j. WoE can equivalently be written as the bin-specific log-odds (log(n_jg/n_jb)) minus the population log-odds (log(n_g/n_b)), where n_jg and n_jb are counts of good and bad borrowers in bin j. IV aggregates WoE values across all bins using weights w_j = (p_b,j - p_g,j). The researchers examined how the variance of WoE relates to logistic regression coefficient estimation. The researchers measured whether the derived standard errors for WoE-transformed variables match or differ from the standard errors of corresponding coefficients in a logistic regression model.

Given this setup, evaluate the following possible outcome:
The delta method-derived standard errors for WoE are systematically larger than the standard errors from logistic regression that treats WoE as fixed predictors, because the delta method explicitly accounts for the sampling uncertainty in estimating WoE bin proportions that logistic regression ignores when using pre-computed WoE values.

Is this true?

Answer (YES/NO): NO